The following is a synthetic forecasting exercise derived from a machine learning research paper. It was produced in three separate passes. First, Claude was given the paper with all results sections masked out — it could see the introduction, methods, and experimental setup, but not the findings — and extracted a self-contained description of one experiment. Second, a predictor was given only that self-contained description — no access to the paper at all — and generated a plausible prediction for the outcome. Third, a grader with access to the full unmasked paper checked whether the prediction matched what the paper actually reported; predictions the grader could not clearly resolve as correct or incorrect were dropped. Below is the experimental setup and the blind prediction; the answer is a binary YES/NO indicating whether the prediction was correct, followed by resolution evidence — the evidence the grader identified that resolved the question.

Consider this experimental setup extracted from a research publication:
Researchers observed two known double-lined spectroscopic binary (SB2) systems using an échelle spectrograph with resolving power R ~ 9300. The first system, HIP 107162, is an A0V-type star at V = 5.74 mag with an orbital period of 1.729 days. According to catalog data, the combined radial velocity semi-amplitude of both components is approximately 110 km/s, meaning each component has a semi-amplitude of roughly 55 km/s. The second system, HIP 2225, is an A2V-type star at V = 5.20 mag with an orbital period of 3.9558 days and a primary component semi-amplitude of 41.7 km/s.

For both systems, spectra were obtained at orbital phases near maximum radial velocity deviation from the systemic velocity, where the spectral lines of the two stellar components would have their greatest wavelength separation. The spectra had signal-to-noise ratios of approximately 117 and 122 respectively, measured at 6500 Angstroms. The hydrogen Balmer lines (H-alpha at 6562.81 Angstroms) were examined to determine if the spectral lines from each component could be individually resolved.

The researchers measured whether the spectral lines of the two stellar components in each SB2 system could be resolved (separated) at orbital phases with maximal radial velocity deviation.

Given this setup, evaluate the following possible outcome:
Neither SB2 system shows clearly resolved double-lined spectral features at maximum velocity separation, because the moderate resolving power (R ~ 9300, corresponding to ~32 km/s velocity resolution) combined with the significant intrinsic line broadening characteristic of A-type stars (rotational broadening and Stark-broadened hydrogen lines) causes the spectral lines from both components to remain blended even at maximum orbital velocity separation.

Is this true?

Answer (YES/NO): NO